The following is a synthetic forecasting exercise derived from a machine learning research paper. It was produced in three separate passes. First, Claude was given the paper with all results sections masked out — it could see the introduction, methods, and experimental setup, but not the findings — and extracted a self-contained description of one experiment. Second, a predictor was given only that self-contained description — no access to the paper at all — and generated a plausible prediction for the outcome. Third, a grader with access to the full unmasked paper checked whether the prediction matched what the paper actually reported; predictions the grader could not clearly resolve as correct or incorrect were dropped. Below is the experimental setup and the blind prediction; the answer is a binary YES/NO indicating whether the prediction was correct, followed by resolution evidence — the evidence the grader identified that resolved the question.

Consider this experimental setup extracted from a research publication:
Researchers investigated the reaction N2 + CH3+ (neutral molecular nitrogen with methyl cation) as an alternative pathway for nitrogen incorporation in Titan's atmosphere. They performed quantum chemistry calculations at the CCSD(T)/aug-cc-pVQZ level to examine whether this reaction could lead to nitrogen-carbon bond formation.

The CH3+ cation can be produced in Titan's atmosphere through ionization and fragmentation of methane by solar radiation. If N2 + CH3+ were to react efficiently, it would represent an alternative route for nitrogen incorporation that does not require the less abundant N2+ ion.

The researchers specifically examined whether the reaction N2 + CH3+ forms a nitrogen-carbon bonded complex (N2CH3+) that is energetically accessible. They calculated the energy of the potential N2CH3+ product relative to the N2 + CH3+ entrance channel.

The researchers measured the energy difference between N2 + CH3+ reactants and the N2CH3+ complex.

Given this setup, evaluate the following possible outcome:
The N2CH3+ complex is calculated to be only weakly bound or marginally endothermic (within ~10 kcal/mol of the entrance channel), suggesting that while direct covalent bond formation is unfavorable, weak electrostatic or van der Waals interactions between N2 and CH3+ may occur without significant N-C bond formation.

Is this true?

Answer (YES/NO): NO